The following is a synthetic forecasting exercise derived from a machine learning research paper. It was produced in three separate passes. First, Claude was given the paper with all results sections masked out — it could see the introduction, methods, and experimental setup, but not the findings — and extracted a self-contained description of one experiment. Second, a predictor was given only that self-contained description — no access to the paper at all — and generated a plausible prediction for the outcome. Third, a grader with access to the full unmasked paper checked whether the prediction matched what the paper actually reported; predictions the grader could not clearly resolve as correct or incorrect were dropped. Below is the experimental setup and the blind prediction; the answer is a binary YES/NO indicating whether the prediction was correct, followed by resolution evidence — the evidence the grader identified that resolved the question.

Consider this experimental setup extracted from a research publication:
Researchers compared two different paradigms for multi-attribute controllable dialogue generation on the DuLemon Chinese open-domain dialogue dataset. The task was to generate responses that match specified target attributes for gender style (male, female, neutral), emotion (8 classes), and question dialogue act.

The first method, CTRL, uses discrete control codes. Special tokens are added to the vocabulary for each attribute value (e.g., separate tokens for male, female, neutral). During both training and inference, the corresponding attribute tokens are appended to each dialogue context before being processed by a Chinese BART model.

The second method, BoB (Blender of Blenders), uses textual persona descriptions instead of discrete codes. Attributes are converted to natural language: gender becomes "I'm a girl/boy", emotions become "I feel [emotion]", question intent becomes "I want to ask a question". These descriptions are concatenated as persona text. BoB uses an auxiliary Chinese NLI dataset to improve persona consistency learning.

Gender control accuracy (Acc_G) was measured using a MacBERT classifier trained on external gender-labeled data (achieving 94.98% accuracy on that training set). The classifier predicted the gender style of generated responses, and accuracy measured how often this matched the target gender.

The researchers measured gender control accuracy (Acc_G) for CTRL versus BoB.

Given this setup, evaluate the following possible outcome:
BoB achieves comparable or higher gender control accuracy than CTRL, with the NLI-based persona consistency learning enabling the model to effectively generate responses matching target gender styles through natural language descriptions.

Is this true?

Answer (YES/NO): NO